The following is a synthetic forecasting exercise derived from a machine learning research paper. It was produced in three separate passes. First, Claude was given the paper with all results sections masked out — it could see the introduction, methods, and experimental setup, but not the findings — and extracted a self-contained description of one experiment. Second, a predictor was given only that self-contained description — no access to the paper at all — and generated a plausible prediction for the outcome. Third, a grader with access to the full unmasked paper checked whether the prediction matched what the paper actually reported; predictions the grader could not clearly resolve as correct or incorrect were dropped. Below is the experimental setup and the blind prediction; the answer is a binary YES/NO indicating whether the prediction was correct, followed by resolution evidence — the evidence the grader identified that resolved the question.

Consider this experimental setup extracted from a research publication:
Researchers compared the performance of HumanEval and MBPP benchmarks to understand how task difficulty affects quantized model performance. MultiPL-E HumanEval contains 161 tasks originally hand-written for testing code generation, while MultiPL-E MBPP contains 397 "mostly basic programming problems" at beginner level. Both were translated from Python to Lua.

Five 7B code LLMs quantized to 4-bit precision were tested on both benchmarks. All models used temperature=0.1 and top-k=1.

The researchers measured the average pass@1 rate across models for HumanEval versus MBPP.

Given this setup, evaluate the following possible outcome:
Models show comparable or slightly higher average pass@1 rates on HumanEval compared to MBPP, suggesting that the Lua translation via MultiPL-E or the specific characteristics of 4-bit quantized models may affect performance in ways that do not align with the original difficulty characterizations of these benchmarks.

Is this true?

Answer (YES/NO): NO